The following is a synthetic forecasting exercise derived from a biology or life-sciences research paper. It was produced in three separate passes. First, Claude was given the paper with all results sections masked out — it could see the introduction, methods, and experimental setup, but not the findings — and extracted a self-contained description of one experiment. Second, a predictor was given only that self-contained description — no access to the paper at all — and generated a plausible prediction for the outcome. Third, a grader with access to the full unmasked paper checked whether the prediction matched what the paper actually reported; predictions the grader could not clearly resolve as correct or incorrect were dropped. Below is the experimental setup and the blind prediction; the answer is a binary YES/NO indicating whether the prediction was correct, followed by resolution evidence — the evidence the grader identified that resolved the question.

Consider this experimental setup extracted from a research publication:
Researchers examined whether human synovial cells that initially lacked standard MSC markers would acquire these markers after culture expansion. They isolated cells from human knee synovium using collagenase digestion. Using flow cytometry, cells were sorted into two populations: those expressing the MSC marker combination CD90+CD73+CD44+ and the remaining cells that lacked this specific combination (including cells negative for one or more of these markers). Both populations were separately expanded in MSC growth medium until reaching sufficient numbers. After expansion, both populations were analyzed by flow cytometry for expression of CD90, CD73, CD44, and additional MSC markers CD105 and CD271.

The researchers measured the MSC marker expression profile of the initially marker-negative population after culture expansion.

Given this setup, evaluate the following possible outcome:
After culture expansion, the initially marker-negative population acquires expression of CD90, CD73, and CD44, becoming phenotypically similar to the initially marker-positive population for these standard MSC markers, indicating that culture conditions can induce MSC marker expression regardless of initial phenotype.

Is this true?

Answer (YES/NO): YES